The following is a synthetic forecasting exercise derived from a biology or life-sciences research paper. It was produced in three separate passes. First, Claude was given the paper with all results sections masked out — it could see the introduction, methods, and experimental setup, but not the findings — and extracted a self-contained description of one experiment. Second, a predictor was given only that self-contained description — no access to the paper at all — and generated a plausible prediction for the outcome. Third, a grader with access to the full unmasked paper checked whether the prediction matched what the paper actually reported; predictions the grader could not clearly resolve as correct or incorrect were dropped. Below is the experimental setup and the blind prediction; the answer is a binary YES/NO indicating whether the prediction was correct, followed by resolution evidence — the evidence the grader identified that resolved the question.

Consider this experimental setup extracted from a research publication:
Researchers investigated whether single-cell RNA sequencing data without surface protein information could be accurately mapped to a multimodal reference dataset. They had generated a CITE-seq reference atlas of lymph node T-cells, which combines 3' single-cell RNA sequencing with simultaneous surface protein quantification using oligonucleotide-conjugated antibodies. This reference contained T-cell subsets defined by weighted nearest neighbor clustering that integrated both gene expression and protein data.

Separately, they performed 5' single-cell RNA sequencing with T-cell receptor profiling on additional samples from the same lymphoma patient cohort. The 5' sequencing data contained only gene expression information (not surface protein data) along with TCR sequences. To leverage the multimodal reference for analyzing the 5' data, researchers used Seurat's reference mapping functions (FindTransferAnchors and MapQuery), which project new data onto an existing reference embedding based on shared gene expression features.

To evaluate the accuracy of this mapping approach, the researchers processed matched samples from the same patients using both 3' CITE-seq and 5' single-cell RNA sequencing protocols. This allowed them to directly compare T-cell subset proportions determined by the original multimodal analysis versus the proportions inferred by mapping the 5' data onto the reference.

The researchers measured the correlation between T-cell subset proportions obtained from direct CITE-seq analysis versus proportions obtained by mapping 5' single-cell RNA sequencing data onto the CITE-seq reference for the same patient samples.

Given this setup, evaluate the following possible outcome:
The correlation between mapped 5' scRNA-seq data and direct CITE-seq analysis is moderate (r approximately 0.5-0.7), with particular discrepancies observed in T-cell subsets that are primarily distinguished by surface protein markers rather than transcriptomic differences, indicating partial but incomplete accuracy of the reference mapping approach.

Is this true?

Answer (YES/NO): NO